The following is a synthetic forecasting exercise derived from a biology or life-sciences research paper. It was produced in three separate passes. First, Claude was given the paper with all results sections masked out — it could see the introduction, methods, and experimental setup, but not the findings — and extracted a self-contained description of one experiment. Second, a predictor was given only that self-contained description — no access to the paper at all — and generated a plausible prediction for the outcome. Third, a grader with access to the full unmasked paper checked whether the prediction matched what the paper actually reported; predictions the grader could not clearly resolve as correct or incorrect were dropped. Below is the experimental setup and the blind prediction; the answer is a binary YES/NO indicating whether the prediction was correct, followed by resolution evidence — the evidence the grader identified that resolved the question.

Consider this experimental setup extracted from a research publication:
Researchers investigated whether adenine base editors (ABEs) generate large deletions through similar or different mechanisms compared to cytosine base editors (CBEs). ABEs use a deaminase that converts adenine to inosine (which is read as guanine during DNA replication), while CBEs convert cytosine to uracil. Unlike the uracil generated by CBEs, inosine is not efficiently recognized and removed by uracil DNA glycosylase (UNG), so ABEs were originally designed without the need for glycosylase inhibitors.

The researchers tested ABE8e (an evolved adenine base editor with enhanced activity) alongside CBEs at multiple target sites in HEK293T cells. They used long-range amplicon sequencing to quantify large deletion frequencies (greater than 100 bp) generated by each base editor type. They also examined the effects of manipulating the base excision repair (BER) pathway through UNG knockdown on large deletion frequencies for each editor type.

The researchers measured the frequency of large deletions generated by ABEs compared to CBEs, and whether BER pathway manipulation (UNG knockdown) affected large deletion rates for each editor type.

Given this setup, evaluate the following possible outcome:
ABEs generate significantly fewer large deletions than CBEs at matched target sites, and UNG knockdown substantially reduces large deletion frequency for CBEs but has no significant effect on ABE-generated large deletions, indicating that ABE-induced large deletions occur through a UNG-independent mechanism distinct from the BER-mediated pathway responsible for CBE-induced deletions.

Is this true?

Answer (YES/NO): NO